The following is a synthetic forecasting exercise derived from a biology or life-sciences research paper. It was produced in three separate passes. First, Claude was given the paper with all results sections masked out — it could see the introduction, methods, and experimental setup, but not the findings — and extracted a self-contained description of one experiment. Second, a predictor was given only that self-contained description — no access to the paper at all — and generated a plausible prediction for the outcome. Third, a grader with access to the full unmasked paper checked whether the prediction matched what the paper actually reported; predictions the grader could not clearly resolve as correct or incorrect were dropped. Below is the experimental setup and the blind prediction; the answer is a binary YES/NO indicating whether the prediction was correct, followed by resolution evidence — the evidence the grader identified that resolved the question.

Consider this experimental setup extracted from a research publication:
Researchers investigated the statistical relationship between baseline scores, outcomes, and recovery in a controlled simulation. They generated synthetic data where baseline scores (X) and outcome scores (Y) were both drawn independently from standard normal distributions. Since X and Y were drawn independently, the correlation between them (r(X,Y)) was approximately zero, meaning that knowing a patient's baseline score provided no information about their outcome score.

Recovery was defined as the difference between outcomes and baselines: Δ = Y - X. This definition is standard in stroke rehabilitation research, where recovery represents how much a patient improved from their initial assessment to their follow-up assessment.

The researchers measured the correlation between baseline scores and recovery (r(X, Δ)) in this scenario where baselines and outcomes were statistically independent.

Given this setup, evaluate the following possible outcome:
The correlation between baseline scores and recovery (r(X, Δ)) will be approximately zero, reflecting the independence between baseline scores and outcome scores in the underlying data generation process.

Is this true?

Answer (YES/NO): NO